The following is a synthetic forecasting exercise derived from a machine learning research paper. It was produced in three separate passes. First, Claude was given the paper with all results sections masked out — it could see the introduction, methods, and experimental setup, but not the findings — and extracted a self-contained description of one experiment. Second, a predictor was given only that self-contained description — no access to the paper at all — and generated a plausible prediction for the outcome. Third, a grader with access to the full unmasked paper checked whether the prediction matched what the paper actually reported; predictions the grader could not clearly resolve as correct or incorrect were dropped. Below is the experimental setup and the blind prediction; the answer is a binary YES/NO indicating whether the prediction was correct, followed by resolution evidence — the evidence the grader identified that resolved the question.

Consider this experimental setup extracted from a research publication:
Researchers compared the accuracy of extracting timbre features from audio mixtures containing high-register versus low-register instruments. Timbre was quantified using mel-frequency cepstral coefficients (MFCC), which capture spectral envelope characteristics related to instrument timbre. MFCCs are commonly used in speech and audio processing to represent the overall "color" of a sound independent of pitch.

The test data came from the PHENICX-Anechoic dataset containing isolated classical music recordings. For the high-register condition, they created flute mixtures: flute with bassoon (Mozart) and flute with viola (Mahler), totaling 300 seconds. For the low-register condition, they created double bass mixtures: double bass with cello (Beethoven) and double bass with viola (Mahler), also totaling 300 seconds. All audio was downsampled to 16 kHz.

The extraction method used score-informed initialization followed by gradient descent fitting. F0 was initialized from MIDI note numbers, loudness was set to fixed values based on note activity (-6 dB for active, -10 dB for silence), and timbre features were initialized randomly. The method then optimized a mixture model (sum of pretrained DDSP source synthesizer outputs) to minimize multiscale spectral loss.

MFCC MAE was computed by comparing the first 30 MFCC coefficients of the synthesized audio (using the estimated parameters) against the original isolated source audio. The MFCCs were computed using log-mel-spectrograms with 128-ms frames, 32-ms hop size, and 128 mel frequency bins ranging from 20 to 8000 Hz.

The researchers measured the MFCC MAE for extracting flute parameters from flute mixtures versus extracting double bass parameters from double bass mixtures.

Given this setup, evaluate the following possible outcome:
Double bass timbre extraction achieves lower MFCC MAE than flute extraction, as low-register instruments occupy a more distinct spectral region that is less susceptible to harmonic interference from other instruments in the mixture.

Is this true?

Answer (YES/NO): YES